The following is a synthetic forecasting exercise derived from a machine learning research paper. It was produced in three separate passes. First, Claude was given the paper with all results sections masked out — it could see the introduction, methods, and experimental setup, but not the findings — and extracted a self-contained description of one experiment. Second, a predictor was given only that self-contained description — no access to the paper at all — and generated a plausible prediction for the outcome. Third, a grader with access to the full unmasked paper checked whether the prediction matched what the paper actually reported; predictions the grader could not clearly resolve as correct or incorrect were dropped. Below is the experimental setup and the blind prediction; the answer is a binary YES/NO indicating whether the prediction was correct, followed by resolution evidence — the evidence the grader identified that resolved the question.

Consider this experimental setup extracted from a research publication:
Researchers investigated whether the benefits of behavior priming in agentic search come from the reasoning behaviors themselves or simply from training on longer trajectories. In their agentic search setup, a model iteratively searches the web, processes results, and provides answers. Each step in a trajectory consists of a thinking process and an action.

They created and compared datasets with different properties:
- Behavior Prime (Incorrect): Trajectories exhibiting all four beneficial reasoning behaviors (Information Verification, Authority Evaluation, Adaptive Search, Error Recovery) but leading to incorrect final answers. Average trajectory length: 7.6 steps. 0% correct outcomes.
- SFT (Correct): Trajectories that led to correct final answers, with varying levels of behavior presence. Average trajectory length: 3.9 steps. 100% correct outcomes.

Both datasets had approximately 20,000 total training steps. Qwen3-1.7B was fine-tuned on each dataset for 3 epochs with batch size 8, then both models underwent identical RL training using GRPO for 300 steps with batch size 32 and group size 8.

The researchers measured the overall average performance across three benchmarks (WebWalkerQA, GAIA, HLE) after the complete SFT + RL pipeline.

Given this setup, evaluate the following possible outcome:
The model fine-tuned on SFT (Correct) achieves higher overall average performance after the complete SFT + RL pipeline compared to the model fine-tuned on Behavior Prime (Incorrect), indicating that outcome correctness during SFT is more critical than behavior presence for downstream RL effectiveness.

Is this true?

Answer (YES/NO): NO